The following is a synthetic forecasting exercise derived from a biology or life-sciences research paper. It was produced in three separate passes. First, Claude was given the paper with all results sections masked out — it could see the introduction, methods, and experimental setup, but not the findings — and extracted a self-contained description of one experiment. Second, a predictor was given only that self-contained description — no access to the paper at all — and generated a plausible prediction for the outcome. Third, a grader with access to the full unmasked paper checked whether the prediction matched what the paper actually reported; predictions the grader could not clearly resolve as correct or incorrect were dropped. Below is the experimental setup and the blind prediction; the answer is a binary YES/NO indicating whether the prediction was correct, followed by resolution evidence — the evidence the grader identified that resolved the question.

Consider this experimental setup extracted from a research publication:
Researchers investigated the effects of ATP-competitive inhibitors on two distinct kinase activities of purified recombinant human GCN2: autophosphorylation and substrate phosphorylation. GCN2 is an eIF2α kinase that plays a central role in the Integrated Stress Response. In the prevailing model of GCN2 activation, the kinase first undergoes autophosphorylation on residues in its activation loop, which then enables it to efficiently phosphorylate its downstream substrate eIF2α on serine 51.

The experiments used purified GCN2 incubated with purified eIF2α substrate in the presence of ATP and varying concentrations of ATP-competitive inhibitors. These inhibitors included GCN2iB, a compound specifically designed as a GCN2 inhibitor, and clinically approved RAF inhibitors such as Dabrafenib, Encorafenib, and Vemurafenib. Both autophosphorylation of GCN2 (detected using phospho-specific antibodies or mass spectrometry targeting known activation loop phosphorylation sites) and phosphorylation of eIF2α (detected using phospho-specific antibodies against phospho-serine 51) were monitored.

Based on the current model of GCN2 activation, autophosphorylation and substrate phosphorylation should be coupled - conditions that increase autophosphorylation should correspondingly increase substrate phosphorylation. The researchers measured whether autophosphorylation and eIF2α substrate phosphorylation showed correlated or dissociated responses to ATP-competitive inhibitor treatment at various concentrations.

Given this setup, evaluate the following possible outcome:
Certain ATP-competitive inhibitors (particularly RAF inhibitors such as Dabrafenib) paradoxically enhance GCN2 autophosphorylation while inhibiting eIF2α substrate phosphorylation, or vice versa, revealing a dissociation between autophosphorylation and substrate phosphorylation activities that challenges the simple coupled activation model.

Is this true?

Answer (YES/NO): YES